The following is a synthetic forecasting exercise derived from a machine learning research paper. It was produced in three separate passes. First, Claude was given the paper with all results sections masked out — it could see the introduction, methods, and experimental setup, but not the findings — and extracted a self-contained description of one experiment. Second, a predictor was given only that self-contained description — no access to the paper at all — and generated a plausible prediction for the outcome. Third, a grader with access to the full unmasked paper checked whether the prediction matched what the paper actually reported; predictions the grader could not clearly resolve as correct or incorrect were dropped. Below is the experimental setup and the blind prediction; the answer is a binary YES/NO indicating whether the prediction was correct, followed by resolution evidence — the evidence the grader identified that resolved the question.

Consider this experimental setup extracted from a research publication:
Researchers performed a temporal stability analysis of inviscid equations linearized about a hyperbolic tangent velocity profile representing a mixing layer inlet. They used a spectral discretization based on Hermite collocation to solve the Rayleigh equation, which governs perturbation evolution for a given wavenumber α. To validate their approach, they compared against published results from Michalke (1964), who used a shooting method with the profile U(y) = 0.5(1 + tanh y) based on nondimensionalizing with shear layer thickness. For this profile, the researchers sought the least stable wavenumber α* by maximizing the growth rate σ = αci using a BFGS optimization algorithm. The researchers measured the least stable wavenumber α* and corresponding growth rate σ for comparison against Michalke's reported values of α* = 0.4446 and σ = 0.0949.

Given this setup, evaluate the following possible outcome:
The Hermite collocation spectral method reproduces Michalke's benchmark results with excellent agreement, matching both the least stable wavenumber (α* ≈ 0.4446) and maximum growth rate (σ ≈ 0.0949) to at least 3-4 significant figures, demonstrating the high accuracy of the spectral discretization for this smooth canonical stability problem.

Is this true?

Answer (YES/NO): YES